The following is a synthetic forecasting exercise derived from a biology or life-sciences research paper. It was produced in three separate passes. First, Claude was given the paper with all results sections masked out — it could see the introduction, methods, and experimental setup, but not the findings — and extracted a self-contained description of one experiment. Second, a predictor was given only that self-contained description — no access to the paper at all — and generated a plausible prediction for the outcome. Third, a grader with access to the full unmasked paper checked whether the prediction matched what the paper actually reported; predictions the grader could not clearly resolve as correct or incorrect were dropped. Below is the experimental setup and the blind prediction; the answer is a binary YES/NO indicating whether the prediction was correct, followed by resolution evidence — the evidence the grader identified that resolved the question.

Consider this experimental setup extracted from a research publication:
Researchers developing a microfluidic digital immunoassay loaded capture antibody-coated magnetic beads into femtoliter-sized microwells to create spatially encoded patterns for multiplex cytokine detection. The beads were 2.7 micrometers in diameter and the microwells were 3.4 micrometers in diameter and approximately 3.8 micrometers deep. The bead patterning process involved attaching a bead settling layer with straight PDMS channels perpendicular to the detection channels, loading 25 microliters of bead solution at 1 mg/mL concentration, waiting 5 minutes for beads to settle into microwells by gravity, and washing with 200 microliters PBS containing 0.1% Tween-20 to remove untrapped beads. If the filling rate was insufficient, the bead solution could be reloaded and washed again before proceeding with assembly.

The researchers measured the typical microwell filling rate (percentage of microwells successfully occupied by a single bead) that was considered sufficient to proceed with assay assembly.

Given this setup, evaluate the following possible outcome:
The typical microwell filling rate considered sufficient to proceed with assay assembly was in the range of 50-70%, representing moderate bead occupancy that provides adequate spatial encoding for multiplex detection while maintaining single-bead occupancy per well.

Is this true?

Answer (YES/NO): NO